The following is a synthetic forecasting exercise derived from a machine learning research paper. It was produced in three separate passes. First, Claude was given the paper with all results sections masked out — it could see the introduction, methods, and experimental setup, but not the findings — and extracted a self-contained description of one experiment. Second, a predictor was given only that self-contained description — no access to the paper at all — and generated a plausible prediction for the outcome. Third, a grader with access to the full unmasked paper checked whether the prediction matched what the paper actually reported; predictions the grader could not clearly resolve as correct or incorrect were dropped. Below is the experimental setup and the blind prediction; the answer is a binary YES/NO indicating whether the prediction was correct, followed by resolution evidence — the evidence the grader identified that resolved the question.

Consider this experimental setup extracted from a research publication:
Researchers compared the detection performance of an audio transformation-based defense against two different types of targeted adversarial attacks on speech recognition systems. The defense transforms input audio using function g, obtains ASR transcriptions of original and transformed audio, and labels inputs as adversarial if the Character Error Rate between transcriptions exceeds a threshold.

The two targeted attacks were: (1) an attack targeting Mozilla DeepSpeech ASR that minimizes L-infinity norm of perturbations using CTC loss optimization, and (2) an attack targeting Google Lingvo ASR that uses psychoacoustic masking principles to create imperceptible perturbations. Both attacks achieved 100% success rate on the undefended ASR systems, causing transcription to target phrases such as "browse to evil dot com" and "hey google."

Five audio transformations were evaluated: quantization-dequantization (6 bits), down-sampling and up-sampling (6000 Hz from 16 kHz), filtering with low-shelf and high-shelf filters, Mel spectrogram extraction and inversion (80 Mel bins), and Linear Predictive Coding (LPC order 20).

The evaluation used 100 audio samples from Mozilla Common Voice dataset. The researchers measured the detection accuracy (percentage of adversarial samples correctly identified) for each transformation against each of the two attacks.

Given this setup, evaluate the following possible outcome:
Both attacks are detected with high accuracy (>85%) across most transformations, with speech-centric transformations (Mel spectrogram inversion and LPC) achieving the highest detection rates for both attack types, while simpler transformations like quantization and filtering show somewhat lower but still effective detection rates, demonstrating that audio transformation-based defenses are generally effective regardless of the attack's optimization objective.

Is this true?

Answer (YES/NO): NO